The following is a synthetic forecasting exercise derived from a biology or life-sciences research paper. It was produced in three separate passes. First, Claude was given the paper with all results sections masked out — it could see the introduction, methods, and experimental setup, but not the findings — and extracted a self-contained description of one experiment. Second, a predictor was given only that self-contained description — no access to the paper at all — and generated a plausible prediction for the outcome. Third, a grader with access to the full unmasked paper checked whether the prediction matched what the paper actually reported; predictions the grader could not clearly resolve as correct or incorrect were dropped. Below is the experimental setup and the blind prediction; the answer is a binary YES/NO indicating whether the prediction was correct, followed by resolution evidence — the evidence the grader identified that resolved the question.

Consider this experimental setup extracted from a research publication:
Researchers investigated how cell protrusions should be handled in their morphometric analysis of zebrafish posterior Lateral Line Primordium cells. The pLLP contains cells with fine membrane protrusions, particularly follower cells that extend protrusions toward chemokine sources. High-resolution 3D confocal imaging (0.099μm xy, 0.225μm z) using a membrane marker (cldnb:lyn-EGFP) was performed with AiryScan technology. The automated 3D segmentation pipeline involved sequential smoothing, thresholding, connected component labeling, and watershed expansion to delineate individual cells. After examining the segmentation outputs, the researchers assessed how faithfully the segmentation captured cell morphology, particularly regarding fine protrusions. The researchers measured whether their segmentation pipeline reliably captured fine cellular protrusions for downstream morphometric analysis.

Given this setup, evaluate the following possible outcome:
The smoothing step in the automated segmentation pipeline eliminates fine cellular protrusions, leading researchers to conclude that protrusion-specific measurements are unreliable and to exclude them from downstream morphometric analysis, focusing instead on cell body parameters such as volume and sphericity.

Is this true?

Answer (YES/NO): NO